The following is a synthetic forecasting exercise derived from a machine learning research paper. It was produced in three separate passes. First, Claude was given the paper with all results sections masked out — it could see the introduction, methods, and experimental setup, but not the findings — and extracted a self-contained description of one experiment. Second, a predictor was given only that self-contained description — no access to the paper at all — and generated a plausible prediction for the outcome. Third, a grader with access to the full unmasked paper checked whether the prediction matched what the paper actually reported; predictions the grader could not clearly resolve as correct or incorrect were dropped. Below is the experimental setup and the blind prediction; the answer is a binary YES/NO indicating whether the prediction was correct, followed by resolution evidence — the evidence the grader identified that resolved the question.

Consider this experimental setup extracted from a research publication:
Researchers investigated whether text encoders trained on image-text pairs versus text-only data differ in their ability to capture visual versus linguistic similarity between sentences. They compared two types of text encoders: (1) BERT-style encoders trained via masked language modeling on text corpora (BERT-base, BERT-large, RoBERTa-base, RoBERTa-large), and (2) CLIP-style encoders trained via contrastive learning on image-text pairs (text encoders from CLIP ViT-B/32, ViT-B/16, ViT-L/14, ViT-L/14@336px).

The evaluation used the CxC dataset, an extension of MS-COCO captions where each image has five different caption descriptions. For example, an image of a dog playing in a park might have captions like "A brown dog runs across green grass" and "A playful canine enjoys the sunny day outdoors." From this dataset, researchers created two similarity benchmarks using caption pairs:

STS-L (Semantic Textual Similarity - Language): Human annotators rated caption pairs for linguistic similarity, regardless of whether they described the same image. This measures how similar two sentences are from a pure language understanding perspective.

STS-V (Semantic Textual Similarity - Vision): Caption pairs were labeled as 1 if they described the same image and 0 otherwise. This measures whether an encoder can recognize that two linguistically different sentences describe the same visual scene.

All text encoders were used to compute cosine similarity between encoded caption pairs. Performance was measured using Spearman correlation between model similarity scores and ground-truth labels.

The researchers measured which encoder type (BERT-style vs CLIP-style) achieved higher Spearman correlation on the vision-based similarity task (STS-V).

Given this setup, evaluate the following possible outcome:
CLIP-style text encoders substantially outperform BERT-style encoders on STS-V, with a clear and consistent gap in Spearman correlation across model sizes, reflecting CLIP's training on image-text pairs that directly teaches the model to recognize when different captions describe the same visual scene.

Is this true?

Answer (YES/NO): NO